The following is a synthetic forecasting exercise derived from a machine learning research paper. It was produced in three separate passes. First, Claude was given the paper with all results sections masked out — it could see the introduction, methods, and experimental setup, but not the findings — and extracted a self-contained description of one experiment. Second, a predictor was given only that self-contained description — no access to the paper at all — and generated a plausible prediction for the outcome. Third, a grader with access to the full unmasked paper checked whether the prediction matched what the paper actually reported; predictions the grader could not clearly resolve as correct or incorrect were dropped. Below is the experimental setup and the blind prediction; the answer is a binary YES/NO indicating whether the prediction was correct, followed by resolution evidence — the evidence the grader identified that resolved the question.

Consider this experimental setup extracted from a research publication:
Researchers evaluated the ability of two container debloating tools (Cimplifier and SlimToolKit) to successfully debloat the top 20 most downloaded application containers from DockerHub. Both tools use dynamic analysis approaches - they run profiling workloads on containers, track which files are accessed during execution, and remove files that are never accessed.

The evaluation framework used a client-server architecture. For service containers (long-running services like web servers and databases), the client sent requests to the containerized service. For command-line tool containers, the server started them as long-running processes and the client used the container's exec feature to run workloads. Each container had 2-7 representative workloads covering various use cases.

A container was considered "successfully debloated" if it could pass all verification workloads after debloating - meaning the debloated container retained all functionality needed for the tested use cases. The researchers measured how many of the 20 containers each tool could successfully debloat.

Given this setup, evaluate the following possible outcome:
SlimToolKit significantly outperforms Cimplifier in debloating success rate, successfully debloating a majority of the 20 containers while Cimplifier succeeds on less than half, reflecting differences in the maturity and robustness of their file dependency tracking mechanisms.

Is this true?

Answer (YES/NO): NO